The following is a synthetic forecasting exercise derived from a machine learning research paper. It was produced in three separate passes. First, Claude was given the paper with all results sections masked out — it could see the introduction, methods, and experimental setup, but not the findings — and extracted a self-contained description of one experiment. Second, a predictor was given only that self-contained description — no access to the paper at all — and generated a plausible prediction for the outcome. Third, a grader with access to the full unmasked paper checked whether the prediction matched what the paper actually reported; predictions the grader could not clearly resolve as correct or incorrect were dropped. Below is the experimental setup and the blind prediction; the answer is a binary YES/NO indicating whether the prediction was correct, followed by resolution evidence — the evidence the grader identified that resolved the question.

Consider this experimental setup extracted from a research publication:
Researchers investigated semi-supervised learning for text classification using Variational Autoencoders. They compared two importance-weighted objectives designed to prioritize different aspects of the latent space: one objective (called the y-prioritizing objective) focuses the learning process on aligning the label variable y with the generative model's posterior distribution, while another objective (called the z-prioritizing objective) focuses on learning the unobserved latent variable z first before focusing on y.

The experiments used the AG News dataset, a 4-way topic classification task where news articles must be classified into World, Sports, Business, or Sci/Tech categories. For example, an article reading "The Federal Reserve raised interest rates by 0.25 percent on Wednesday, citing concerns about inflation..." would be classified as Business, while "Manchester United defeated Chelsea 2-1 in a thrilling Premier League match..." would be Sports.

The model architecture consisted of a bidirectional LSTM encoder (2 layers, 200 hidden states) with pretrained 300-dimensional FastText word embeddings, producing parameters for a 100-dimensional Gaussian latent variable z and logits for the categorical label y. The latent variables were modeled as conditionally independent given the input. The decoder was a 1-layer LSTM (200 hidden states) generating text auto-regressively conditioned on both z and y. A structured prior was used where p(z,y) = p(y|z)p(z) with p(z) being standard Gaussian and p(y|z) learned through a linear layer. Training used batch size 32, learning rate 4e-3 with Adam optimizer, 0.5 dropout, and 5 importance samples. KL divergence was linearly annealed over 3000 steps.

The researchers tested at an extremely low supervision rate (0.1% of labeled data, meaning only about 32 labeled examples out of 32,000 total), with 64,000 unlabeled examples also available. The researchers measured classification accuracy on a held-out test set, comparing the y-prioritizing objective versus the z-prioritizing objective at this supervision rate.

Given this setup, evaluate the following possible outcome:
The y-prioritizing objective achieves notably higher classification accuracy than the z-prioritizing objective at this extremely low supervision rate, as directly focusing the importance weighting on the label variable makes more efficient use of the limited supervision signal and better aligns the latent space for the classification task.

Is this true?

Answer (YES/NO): NO